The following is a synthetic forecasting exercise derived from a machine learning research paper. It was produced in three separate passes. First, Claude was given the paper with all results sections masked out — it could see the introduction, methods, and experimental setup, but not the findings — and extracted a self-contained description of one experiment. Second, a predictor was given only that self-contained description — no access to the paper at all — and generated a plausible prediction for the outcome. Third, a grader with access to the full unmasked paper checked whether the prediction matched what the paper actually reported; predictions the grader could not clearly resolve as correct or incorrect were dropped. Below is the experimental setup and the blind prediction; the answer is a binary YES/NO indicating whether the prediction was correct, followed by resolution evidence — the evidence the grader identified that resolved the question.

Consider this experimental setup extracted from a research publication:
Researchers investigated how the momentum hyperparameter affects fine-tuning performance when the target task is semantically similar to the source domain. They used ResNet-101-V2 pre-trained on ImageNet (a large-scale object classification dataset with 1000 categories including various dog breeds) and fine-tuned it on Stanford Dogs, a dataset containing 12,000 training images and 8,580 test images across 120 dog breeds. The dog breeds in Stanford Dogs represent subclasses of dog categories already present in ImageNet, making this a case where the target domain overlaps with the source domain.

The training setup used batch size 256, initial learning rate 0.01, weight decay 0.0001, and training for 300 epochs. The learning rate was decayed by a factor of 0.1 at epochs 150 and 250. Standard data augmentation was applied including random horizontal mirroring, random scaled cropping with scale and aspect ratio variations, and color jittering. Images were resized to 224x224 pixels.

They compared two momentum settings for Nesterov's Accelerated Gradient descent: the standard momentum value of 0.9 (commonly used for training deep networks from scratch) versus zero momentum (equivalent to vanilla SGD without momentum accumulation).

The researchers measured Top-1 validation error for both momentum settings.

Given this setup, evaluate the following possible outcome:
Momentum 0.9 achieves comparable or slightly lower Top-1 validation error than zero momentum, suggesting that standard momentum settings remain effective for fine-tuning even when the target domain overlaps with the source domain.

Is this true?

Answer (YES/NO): NO